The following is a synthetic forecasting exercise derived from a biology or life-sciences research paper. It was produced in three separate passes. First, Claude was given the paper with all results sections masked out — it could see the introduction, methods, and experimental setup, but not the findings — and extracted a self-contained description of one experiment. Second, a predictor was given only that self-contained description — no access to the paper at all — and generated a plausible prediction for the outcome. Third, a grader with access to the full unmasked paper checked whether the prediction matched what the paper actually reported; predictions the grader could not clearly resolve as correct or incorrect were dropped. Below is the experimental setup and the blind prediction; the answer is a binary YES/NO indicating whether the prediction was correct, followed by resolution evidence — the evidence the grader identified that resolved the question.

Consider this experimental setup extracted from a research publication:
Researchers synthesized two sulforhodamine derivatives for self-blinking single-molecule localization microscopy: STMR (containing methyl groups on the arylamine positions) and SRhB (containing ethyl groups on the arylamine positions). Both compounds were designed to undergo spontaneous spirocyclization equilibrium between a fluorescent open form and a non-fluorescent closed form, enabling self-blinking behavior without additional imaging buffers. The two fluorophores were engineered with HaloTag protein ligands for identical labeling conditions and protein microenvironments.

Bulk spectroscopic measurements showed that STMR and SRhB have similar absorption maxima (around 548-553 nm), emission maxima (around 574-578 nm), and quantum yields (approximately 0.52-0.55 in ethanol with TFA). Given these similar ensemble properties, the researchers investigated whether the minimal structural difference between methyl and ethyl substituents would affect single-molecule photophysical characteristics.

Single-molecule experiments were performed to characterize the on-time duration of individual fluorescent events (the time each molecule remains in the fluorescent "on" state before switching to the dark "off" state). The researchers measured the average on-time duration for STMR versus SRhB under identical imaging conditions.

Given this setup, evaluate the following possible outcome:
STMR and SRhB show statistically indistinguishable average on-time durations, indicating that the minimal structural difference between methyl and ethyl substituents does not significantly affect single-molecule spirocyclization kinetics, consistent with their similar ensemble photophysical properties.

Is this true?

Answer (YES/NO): NO